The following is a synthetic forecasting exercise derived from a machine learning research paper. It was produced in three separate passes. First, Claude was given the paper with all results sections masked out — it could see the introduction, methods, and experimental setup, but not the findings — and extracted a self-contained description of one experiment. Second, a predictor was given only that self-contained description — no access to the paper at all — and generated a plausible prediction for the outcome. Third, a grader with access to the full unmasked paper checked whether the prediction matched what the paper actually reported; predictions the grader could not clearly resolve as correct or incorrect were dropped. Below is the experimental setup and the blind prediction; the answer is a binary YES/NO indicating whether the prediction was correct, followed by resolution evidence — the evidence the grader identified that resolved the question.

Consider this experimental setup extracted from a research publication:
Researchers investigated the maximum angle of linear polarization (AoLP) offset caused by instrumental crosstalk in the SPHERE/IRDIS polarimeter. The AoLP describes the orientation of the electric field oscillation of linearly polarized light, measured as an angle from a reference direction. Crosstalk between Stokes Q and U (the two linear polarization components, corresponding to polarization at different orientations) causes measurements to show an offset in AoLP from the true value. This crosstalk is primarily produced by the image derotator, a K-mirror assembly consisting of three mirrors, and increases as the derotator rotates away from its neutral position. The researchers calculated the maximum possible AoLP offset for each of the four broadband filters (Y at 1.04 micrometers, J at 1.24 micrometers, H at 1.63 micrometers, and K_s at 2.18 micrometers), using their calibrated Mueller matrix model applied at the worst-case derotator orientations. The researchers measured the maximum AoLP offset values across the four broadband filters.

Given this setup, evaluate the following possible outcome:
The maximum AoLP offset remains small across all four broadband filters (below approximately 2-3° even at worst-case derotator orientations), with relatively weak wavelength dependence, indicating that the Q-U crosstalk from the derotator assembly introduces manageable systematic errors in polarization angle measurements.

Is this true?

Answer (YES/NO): NO